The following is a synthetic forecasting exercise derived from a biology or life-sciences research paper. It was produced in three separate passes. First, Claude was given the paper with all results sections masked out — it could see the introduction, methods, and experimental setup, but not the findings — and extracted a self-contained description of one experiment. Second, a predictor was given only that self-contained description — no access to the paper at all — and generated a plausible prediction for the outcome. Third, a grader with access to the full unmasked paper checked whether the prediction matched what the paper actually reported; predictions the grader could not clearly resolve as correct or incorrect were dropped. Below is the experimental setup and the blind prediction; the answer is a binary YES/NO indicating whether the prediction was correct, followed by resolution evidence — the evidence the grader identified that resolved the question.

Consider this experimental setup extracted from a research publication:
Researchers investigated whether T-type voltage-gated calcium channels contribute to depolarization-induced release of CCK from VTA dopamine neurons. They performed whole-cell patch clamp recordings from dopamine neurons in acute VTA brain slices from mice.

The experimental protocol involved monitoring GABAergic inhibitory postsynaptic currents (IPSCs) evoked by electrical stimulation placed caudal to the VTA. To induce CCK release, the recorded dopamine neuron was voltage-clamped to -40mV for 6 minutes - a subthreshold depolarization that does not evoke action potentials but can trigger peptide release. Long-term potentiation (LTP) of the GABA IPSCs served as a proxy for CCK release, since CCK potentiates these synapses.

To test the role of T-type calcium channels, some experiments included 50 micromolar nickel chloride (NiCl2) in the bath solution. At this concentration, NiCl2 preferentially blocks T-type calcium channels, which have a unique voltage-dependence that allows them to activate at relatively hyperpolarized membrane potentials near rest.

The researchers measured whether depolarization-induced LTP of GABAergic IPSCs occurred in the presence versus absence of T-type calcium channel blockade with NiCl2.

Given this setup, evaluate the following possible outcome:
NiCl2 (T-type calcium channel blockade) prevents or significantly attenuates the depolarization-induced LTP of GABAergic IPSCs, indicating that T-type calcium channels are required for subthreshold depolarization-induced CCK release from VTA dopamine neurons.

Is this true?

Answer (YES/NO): YES